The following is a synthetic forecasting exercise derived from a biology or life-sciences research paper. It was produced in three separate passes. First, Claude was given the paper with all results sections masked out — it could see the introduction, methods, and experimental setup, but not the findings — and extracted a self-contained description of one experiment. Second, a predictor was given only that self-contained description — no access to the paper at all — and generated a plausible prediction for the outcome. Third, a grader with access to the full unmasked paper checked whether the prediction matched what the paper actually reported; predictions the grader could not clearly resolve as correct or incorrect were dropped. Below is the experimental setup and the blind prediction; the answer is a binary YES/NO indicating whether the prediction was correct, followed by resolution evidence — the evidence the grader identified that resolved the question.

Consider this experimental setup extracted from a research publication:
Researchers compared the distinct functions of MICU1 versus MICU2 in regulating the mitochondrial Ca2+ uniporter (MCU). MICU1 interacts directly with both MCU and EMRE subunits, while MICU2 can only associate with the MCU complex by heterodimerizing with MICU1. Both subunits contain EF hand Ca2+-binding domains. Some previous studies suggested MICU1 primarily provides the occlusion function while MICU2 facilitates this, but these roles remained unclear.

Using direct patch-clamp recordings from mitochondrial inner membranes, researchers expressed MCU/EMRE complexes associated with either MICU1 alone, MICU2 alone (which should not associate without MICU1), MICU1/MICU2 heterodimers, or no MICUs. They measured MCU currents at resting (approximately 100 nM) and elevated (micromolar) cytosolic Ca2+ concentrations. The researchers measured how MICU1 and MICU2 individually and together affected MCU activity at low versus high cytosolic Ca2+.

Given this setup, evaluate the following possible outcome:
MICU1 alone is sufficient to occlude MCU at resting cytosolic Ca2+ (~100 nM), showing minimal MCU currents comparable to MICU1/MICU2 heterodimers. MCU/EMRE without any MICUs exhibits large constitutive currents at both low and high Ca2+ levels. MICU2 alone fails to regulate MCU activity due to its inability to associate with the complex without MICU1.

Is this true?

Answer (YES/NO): NO